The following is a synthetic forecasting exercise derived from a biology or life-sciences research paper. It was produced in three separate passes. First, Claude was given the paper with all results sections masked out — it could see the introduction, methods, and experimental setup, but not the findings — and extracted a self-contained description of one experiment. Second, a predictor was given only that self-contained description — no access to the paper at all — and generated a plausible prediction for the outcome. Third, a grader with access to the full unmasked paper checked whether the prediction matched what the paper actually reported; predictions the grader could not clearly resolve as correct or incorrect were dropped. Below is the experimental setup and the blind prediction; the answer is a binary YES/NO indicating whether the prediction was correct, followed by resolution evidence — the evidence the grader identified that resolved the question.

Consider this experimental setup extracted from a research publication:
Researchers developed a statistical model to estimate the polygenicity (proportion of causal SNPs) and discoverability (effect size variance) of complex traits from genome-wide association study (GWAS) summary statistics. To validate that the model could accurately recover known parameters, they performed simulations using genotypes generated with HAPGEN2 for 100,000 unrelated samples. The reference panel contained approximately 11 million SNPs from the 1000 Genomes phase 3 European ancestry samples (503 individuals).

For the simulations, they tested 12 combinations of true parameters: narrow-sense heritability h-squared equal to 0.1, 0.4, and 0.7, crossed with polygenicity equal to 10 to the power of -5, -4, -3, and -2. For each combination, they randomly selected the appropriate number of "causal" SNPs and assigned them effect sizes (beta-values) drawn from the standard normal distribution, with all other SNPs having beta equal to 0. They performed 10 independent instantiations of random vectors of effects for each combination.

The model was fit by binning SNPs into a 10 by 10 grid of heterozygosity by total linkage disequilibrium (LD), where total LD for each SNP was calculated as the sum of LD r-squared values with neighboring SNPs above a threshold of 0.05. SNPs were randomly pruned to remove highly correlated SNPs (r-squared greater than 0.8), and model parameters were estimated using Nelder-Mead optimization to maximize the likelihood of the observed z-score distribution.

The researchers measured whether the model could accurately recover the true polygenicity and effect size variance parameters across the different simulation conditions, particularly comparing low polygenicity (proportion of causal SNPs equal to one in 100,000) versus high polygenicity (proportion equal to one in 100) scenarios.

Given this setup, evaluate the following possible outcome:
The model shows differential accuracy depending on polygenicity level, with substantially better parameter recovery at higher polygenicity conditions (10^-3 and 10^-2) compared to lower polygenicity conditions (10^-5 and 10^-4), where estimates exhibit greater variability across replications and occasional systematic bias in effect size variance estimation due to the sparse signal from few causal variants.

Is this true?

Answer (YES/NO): NO